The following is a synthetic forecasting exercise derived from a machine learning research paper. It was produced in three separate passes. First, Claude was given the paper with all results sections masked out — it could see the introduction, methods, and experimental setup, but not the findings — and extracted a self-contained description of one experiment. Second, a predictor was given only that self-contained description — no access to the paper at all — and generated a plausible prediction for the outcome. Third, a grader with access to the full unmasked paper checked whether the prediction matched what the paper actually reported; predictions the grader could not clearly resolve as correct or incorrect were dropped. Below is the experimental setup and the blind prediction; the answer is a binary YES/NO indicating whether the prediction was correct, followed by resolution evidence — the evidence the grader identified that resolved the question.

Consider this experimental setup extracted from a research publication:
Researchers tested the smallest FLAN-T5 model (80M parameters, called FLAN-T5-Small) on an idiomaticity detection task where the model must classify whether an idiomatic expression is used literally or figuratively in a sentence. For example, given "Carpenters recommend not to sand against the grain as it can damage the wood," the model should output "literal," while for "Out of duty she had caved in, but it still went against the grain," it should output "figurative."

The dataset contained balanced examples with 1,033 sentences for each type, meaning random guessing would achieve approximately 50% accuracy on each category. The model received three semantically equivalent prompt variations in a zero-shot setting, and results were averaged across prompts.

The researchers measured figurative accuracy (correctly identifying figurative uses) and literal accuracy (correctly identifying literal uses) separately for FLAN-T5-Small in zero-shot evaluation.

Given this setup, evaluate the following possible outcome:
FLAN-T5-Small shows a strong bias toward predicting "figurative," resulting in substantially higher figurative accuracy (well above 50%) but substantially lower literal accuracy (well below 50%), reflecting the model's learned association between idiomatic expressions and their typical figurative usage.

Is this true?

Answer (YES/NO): NO